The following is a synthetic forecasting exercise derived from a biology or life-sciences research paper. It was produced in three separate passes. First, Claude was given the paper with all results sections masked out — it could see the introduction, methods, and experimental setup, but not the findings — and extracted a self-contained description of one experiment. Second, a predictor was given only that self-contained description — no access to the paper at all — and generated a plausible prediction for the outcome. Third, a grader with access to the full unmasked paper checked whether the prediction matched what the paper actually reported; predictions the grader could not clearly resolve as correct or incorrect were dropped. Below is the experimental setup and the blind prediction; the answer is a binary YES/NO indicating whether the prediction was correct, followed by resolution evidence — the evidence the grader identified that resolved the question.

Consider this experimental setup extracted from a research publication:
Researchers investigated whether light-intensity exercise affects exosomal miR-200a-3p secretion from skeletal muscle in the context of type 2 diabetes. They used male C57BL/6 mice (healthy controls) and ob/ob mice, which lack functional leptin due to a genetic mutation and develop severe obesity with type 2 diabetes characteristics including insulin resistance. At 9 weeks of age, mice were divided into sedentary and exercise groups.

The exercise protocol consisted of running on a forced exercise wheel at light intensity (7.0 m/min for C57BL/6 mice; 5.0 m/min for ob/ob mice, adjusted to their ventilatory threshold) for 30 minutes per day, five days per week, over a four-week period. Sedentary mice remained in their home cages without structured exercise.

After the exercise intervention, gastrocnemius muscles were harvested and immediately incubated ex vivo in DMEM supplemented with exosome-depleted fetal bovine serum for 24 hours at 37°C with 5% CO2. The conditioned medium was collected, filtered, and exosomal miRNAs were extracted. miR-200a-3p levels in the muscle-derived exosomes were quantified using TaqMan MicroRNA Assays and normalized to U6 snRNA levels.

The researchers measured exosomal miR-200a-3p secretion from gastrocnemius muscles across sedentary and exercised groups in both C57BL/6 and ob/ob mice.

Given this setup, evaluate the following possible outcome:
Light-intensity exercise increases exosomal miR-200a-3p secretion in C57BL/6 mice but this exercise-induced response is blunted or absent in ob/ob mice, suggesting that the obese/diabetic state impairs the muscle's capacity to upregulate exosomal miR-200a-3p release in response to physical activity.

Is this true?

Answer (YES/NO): NO